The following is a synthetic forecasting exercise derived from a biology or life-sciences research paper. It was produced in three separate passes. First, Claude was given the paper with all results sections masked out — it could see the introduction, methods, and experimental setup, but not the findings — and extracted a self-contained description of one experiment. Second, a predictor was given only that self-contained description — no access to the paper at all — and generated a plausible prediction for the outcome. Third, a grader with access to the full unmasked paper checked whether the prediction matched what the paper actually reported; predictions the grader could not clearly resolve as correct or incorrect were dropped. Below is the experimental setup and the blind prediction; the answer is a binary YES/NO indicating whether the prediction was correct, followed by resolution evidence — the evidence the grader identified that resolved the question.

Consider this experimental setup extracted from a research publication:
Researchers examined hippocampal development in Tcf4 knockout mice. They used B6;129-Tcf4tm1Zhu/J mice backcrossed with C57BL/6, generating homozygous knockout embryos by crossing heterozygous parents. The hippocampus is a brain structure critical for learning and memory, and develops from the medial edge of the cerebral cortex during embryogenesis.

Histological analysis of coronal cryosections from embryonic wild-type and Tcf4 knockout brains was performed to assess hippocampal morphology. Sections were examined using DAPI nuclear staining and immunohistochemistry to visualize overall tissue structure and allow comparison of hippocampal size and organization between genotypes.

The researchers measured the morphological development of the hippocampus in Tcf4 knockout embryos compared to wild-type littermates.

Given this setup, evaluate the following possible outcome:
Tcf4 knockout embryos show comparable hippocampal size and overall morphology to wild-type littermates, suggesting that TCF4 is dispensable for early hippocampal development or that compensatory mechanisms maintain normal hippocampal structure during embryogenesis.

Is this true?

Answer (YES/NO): NO